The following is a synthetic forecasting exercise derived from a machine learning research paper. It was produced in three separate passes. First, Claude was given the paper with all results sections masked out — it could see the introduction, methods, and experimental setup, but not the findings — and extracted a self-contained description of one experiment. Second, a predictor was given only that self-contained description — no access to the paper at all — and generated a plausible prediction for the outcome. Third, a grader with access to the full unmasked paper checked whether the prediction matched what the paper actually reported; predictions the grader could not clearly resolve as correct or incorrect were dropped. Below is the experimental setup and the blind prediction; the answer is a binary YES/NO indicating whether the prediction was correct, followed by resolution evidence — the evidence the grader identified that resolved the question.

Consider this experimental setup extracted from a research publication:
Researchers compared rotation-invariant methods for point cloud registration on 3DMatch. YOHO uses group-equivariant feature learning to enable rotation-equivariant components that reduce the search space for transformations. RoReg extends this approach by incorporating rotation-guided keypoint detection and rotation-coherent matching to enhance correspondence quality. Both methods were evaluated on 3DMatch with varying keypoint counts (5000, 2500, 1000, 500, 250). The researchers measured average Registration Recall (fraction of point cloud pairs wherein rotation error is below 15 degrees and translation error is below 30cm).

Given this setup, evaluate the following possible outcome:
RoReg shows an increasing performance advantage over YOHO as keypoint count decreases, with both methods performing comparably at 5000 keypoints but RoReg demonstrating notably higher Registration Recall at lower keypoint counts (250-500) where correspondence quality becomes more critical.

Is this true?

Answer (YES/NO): NO